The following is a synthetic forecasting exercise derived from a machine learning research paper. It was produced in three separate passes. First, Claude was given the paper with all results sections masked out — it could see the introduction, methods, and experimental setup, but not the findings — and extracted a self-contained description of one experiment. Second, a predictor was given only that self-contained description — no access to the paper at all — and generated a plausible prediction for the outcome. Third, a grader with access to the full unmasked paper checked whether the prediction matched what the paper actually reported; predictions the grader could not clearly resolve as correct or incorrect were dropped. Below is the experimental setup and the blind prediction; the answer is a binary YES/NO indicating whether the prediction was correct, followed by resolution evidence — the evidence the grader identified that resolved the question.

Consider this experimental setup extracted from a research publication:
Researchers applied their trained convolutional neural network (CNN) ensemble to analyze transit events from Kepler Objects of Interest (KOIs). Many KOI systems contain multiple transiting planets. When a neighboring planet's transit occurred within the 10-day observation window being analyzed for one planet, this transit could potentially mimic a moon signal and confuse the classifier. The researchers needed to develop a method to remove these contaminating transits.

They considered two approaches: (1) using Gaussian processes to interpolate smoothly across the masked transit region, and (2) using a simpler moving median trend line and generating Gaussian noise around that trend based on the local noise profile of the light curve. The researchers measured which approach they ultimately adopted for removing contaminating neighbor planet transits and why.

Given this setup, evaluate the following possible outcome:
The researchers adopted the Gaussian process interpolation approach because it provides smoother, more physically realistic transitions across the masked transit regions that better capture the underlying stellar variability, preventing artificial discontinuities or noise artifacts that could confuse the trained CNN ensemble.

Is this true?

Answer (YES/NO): NO